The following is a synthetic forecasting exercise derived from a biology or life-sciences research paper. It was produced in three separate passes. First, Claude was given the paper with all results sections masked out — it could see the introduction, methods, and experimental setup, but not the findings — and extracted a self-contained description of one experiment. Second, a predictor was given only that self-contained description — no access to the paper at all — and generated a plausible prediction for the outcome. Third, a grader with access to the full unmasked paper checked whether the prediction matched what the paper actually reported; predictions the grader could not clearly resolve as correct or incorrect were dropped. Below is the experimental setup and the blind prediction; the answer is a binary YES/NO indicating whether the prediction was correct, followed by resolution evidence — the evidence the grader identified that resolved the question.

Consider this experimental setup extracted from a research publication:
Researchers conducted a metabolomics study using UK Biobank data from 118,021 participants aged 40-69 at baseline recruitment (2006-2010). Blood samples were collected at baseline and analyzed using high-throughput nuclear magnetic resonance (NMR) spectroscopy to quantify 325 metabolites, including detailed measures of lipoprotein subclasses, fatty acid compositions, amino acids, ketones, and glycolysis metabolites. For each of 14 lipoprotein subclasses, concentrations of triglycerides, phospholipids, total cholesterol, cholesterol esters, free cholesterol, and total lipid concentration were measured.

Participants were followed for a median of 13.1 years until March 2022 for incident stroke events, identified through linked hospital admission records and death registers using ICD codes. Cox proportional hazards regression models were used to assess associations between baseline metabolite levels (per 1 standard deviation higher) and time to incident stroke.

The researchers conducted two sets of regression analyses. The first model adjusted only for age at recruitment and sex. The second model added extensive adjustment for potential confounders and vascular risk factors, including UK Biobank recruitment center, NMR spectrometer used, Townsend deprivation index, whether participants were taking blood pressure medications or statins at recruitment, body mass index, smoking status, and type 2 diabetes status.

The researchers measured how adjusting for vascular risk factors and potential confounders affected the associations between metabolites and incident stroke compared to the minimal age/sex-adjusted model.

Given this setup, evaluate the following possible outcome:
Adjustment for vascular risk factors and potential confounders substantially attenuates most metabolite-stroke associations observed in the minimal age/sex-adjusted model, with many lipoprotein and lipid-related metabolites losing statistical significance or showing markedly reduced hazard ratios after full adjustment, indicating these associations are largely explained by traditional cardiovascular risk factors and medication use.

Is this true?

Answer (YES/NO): YES